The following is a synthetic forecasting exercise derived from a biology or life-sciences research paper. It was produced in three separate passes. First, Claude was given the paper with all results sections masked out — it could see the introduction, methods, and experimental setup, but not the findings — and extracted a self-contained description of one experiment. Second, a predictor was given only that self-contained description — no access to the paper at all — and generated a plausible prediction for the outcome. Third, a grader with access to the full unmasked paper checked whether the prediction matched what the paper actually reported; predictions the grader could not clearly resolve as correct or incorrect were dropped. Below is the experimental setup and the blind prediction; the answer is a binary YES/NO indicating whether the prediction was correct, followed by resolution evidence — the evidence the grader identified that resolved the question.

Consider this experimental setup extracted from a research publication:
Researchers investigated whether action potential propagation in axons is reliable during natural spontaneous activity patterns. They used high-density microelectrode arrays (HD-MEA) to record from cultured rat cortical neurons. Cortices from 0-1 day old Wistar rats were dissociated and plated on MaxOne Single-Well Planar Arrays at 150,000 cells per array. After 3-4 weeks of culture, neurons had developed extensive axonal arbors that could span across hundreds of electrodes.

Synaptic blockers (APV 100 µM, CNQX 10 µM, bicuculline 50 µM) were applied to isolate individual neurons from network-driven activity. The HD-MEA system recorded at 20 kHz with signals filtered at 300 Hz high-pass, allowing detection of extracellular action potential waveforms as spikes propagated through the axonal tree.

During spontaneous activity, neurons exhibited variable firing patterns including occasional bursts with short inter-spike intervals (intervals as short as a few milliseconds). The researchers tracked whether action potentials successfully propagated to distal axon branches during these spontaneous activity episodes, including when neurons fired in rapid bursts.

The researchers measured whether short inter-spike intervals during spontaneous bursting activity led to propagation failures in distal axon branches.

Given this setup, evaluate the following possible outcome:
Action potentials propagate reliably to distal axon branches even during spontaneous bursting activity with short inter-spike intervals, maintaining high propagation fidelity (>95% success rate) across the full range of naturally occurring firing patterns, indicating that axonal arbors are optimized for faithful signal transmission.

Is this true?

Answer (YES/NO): YES